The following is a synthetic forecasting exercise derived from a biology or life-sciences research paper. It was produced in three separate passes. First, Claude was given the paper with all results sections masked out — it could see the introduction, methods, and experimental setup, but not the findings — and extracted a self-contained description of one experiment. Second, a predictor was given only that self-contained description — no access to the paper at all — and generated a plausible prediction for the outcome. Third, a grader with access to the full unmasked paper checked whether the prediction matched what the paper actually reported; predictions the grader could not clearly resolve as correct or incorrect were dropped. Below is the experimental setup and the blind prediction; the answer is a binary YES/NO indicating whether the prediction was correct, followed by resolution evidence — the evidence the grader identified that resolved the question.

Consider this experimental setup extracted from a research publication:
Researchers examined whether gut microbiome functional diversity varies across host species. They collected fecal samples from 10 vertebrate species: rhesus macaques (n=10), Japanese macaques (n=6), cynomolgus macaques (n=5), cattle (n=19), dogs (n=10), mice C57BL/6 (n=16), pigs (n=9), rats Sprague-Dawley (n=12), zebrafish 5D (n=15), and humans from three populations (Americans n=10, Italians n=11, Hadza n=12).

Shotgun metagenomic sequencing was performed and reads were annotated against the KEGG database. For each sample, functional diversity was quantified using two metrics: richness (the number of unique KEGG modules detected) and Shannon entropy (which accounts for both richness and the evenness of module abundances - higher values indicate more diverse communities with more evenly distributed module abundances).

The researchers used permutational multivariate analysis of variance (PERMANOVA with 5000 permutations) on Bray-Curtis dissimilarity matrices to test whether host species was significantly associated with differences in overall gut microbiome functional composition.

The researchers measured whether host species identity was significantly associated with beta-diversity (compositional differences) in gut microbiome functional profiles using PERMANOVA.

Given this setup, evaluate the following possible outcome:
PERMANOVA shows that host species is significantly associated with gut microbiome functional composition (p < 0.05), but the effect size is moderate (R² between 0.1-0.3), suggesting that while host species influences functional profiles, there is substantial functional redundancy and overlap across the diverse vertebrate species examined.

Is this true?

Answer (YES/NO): NO